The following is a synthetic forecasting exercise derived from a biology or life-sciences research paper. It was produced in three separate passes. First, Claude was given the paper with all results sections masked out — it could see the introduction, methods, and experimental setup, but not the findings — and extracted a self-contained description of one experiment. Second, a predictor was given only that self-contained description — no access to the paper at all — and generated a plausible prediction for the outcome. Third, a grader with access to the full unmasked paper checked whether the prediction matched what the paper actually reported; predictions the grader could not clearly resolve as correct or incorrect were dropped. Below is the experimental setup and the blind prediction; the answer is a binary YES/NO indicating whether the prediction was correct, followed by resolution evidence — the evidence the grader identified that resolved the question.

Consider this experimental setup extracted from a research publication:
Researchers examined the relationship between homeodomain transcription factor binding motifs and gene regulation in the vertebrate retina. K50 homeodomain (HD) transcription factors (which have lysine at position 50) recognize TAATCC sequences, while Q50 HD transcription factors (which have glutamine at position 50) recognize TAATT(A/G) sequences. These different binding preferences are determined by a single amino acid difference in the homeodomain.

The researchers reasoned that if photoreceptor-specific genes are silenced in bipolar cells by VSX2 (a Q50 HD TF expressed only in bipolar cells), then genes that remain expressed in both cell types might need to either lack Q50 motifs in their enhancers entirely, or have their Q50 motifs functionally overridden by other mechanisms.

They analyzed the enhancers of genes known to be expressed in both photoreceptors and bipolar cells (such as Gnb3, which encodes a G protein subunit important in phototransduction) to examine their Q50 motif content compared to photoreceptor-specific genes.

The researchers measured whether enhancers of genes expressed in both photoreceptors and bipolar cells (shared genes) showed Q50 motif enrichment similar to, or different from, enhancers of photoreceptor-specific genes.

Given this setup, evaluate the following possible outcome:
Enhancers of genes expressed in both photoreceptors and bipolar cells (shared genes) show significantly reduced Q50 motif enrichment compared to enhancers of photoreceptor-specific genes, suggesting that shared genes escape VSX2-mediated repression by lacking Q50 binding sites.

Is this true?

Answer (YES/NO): YES